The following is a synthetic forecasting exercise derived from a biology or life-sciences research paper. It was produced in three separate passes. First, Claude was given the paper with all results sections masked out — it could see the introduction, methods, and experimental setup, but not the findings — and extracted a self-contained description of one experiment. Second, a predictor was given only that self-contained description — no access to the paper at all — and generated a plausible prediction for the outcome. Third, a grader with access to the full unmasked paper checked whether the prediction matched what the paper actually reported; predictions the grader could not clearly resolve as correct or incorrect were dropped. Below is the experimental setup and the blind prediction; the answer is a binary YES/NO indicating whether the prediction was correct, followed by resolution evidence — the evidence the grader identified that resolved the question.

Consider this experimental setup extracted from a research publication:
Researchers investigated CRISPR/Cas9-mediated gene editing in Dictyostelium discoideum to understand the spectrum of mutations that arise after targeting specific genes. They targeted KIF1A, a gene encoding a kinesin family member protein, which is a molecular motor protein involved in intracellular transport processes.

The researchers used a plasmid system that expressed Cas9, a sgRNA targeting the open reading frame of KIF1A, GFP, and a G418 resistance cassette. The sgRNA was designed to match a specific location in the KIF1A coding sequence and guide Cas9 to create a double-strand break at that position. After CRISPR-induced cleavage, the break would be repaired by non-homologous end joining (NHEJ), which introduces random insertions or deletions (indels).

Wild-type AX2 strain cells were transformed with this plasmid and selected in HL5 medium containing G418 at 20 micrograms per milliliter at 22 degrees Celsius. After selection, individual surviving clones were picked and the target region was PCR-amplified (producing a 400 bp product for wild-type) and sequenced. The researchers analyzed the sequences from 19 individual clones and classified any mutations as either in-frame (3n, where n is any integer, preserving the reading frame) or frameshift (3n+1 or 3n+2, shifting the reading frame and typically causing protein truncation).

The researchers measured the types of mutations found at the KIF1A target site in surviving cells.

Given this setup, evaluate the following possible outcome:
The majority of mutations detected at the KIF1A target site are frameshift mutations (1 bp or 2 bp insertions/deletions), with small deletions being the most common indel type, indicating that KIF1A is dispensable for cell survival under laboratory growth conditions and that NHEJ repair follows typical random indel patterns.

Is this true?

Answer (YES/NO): NO